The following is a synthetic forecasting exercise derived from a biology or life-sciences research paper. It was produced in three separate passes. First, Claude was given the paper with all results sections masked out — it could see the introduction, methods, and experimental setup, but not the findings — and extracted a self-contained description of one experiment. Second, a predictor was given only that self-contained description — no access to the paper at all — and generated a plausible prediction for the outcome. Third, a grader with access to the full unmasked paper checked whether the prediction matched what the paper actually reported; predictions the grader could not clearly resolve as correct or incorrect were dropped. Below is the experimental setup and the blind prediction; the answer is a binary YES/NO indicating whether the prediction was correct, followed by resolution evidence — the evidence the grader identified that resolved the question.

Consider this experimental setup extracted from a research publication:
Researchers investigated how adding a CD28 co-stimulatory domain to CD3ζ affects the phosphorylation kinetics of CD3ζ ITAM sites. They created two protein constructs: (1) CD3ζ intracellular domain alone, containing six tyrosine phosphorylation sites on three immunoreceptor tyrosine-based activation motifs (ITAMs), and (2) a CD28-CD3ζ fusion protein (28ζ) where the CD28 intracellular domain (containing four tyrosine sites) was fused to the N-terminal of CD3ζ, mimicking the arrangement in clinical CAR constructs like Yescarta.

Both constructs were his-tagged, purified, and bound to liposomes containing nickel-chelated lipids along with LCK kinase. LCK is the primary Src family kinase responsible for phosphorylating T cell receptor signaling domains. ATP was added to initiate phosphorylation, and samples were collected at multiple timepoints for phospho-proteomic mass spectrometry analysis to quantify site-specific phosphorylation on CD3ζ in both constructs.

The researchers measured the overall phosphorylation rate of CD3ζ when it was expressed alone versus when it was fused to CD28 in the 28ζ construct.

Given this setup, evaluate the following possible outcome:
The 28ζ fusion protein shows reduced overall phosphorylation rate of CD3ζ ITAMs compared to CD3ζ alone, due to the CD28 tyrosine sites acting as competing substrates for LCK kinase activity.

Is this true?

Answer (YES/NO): NO